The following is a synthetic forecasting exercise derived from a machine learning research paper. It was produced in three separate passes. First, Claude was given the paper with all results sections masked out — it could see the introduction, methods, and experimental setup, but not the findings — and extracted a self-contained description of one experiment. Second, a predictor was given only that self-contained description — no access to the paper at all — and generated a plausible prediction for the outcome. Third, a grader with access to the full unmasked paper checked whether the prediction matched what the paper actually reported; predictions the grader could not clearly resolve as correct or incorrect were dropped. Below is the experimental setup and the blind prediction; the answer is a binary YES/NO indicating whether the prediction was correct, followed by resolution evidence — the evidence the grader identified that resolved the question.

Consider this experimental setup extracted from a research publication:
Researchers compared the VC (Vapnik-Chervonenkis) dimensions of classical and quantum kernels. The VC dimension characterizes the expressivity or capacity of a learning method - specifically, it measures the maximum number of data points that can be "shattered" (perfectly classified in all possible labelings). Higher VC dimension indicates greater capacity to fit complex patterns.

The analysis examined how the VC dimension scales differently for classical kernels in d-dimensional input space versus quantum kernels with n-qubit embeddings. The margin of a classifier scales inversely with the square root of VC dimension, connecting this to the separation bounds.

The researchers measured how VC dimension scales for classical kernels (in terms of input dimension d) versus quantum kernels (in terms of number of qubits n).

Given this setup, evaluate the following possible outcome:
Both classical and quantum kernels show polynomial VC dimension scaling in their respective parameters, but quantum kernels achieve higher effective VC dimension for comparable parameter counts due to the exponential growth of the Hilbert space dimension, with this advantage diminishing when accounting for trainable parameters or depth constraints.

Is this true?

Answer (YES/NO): NO